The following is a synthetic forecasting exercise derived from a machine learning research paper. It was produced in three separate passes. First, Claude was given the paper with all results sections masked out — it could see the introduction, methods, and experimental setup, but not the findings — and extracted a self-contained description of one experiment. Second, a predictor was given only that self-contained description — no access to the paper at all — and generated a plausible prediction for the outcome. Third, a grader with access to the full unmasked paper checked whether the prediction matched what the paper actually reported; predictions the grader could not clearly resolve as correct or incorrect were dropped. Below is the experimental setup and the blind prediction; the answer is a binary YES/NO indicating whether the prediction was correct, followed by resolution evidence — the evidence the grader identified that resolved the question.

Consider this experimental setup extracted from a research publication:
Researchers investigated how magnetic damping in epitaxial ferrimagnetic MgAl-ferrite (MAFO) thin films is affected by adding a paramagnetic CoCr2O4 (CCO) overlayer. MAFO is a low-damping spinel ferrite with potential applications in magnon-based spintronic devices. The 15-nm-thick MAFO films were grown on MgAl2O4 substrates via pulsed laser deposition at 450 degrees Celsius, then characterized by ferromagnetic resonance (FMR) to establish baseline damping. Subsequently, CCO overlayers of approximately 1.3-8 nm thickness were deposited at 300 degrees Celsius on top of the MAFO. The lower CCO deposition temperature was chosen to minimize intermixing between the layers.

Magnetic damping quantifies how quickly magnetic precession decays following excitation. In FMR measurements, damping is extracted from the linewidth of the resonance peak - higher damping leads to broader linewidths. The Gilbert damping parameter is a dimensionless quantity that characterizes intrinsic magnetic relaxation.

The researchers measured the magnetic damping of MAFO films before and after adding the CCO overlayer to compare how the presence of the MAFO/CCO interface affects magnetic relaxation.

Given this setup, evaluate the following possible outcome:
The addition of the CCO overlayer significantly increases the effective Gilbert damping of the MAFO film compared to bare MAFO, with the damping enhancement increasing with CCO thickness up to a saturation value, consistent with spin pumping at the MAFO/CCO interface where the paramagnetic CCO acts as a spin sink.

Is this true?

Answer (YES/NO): NO